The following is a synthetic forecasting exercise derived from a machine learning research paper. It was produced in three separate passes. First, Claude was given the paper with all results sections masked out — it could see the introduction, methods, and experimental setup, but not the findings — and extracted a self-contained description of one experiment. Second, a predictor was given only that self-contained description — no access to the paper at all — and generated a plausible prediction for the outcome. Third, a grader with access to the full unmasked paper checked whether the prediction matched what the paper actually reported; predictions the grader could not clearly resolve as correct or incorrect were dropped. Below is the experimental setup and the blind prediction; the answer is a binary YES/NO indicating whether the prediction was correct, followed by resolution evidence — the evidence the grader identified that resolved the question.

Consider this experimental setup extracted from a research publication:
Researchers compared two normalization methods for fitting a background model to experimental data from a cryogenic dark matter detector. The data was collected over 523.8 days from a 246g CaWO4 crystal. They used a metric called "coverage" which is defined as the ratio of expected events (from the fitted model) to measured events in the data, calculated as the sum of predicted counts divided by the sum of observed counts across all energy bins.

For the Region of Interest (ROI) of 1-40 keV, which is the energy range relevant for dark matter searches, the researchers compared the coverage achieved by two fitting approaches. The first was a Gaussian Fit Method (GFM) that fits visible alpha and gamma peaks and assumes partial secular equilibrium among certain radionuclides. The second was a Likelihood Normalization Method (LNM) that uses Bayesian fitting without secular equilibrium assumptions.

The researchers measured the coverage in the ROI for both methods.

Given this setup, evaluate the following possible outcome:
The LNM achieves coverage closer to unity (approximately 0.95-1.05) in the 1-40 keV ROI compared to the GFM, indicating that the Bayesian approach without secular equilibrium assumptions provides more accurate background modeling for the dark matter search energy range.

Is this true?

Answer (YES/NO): NO